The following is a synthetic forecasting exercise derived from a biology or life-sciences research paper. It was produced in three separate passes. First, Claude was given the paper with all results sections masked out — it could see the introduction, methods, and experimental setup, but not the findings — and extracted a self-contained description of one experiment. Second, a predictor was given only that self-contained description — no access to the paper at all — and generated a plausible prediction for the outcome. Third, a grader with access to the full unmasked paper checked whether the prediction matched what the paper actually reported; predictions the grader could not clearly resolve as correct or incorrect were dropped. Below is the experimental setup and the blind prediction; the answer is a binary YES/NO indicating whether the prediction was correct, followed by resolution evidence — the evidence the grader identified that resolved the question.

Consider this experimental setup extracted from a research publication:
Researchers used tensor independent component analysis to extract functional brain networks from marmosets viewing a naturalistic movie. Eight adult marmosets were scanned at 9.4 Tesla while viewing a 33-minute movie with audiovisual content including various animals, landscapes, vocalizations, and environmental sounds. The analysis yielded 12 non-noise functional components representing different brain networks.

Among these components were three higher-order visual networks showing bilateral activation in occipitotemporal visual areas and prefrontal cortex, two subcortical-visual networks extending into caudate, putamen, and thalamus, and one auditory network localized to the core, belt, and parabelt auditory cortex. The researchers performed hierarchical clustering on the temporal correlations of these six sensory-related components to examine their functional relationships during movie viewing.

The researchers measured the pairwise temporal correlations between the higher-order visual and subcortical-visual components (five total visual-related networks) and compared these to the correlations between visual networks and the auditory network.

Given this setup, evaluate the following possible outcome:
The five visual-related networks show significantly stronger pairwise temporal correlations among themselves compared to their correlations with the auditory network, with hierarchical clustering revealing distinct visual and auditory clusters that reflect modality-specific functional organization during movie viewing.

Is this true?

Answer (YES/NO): NO